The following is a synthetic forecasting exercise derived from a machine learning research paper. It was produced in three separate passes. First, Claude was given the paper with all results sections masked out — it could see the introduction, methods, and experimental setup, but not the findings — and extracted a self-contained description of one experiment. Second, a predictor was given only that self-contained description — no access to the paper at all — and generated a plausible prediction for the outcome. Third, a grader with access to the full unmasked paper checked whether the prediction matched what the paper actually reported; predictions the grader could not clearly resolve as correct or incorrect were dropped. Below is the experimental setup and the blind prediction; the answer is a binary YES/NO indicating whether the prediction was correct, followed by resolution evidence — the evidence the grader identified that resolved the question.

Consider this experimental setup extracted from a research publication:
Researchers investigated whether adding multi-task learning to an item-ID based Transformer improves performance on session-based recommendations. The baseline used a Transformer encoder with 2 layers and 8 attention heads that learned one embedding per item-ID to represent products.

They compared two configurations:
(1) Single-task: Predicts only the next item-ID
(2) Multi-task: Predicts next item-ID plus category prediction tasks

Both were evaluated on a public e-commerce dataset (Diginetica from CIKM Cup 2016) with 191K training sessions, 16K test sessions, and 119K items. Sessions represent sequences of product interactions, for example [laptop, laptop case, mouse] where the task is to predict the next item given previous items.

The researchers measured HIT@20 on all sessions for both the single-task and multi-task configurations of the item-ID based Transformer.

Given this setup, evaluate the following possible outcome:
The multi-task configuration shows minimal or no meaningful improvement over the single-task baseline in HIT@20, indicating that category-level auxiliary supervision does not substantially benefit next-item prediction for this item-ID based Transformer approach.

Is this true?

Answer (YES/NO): NO